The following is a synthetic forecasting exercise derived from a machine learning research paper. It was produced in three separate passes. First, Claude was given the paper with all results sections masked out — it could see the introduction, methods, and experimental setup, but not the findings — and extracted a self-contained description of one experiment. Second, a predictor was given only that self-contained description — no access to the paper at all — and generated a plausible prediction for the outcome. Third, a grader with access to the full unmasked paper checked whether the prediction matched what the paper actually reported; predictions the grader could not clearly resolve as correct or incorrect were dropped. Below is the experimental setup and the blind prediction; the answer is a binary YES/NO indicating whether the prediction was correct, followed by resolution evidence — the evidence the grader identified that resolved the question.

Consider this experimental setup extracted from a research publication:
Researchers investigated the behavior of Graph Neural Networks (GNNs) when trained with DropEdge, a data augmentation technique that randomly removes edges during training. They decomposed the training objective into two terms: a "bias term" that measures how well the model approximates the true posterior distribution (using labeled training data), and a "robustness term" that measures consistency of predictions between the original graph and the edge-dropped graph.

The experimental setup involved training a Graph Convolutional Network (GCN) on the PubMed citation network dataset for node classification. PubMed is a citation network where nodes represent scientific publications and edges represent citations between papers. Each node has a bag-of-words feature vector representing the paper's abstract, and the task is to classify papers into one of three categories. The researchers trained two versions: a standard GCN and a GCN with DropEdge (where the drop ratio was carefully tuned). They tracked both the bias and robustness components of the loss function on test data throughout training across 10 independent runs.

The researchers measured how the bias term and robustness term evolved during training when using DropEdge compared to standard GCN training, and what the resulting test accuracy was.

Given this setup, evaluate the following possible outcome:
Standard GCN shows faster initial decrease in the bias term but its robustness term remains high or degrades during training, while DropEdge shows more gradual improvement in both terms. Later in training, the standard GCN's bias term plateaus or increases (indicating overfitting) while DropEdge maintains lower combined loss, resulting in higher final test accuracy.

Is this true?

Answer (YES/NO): NO